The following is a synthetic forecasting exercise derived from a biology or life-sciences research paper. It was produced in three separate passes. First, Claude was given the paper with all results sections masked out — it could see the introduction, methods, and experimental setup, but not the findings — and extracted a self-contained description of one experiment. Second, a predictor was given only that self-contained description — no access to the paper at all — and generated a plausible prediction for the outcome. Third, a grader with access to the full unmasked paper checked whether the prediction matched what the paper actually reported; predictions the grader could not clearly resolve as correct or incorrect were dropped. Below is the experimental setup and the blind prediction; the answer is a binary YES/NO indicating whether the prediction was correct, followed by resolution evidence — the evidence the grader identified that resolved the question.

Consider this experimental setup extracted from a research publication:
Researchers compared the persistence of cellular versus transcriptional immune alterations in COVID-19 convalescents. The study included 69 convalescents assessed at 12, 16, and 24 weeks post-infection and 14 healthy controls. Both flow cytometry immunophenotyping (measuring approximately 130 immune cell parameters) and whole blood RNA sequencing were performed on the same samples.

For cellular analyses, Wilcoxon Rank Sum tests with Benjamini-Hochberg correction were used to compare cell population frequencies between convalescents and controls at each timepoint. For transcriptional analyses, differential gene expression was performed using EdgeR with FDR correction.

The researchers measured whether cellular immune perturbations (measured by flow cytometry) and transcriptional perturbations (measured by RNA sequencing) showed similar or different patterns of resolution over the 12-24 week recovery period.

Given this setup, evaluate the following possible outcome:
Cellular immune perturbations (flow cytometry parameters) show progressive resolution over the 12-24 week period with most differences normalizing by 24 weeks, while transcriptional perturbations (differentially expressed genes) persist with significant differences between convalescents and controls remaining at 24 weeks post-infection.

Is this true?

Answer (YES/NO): NO